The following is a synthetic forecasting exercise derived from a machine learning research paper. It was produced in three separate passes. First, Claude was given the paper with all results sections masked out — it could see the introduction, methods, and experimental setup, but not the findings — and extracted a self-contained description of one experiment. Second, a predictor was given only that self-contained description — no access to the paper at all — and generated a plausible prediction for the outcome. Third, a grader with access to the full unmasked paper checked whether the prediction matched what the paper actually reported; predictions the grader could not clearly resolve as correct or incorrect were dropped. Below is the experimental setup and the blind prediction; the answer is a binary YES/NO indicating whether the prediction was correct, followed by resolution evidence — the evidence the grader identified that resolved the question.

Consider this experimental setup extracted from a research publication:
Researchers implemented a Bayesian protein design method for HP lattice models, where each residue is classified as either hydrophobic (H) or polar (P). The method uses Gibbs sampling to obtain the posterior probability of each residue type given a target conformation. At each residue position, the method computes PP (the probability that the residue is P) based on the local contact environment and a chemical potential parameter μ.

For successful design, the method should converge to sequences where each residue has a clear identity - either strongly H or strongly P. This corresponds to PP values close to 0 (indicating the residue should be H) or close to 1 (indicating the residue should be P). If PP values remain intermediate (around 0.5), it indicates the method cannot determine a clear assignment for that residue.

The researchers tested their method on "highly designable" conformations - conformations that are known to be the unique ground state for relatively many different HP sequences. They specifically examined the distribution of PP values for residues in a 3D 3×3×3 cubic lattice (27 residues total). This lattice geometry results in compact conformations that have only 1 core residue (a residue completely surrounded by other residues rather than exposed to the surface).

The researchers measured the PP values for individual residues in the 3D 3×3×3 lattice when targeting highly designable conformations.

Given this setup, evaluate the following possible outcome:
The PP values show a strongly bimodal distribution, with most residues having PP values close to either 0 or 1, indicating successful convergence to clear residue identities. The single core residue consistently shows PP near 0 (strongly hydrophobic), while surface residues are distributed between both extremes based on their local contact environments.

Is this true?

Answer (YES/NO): NO